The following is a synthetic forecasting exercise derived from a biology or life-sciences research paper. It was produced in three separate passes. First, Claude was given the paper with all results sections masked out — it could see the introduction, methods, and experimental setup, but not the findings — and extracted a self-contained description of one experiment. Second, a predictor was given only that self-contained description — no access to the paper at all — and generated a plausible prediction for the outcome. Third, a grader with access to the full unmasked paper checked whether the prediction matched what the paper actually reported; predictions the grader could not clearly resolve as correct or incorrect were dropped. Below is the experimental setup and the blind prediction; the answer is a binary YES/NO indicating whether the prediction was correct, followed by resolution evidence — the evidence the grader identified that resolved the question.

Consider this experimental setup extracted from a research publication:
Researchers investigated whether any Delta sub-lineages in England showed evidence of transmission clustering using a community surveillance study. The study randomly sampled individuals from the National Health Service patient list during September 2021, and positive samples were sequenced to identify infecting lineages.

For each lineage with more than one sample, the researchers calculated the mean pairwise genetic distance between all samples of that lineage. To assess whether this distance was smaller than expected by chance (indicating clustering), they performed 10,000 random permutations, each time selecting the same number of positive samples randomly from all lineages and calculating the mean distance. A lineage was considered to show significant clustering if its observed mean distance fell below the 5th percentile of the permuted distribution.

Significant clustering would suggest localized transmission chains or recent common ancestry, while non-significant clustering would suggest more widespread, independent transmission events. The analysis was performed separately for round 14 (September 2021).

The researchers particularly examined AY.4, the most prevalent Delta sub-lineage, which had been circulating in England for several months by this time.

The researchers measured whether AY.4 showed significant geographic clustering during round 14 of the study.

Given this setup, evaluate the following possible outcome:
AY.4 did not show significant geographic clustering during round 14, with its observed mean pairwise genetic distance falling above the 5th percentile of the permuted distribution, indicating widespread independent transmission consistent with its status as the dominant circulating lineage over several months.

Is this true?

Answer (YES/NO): NO